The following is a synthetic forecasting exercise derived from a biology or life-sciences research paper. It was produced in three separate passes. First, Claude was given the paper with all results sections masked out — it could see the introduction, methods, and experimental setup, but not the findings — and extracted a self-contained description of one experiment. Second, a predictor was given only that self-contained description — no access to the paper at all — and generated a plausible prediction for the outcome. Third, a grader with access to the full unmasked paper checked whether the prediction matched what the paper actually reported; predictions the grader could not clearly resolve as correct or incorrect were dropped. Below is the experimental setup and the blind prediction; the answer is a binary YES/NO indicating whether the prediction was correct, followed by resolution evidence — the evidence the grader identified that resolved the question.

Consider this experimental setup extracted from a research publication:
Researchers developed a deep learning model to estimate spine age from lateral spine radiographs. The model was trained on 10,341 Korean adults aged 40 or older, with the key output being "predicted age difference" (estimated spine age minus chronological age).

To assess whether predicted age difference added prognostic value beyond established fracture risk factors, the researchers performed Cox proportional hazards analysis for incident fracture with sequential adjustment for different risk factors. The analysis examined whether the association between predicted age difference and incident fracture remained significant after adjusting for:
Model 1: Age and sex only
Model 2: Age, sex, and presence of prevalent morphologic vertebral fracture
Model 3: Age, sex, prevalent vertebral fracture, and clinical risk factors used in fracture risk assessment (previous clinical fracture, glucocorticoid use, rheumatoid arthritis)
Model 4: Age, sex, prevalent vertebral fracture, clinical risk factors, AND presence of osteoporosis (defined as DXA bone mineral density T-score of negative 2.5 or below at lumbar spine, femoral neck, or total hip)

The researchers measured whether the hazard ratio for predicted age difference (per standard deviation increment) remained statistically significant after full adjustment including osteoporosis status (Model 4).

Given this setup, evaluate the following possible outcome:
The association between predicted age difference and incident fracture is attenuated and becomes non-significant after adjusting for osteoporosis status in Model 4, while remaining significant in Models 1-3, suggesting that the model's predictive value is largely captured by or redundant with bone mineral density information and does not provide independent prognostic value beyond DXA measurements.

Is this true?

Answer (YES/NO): NO